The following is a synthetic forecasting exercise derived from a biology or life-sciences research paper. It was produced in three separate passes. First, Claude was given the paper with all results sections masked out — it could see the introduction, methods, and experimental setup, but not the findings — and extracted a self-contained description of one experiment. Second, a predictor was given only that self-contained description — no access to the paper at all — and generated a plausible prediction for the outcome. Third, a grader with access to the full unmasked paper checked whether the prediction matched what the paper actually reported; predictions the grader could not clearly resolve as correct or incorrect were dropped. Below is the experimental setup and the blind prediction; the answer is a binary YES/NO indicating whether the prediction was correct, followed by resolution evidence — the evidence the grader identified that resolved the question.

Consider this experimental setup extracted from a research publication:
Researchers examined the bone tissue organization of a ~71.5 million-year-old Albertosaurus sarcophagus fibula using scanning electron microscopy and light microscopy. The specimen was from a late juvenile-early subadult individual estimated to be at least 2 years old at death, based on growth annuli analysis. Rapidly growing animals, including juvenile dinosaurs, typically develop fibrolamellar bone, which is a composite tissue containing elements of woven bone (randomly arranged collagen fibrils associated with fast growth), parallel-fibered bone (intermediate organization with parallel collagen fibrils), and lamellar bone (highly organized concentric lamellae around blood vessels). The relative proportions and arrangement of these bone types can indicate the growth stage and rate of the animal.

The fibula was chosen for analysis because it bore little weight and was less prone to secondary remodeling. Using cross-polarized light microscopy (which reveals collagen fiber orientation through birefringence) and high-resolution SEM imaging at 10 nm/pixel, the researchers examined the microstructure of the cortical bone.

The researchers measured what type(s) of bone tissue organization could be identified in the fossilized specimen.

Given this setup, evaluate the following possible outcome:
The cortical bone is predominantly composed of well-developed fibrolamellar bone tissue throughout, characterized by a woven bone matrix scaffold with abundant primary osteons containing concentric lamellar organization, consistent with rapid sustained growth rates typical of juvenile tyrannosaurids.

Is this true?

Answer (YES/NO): NO